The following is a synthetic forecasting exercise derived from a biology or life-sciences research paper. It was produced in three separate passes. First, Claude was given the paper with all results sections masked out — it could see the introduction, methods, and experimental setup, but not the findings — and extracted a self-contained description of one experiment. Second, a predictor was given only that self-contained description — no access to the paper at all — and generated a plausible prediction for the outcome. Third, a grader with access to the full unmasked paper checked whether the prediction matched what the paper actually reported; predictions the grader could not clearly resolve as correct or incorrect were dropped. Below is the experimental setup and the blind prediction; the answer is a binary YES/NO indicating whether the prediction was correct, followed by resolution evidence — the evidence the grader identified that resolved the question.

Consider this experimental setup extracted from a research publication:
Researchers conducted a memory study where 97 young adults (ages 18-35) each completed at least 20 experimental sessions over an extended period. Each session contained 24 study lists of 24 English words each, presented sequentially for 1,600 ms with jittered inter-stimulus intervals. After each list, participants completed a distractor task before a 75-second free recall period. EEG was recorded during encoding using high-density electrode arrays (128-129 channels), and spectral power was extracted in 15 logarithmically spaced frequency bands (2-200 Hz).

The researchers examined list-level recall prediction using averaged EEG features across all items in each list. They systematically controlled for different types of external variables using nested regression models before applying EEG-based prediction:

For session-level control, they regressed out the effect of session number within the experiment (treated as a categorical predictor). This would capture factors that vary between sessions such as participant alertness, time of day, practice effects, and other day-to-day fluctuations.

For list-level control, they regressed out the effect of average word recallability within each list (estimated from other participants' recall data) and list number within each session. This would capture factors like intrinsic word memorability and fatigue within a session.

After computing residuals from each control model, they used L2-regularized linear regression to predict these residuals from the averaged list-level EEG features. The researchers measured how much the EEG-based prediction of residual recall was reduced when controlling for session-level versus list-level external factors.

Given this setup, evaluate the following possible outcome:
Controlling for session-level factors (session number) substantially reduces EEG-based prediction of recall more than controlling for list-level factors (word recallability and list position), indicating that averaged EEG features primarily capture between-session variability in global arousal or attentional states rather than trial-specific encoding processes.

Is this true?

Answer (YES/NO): NO